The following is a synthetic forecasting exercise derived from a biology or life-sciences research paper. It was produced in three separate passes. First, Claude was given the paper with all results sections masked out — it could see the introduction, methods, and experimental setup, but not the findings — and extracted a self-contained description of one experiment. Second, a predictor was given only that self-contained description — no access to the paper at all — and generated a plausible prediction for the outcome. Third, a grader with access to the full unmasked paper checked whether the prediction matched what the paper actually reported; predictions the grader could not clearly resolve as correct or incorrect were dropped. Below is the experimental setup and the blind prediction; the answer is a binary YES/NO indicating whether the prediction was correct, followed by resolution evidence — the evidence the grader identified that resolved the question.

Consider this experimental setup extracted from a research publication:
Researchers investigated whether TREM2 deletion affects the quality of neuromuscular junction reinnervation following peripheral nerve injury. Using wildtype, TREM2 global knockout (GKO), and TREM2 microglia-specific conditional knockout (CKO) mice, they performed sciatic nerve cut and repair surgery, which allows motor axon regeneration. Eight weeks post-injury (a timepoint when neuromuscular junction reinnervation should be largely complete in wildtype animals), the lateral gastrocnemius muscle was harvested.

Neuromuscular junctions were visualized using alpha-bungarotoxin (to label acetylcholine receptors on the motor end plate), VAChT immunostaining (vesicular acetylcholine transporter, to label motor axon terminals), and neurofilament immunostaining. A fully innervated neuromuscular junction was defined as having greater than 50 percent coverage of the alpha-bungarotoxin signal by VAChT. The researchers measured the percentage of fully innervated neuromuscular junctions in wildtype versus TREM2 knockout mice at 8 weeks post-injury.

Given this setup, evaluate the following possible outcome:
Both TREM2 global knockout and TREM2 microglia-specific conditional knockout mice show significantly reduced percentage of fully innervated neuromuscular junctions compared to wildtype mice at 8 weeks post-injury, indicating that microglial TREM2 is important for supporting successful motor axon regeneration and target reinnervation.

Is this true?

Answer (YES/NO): YES